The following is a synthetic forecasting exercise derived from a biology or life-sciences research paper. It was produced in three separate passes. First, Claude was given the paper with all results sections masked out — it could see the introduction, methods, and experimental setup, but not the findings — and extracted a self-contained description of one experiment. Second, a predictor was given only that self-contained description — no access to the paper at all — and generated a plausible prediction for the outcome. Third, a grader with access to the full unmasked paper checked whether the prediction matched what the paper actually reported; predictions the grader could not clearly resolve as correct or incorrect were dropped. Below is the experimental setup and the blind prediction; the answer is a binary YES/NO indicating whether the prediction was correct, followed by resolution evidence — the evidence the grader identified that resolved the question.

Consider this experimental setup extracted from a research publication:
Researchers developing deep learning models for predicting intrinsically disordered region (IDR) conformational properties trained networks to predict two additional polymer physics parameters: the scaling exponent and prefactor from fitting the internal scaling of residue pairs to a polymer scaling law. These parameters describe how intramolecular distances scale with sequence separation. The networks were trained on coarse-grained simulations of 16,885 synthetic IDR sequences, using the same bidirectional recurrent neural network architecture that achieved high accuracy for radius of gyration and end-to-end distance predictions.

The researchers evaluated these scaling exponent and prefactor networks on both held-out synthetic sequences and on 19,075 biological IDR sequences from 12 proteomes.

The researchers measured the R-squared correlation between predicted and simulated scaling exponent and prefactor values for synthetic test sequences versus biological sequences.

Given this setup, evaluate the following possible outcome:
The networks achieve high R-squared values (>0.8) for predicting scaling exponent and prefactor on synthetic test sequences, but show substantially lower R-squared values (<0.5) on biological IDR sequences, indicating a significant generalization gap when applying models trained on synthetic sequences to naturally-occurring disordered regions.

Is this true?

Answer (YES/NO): YES